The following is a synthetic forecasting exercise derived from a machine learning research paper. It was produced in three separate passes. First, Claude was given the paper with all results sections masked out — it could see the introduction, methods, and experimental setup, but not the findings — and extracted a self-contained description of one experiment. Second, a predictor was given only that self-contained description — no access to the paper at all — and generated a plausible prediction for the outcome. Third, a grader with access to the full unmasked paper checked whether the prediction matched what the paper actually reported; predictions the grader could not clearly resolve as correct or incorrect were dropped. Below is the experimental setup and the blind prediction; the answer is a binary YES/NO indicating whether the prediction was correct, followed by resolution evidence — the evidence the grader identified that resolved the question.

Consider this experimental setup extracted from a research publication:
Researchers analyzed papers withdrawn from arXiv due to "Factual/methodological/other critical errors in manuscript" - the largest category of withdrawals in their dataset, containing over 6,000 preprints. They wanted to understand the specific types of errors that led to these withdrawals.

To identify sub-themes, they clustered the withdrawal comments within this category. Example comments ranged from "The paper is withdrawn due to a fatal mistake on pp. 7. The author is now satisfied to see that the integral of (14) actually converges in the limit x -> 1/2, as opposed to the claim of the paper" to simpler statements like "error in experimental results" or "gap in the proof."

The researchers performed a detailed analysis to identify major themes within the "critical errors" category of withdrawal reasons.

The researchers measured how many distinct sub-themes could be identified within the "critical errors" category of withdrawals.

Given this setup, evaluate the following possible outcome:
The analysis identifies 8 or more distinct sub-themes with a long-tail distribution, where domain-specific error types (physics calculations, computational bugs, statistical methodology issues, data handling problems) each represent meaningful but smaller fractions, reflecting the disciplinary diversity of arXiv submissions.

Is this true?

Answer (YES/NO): NO